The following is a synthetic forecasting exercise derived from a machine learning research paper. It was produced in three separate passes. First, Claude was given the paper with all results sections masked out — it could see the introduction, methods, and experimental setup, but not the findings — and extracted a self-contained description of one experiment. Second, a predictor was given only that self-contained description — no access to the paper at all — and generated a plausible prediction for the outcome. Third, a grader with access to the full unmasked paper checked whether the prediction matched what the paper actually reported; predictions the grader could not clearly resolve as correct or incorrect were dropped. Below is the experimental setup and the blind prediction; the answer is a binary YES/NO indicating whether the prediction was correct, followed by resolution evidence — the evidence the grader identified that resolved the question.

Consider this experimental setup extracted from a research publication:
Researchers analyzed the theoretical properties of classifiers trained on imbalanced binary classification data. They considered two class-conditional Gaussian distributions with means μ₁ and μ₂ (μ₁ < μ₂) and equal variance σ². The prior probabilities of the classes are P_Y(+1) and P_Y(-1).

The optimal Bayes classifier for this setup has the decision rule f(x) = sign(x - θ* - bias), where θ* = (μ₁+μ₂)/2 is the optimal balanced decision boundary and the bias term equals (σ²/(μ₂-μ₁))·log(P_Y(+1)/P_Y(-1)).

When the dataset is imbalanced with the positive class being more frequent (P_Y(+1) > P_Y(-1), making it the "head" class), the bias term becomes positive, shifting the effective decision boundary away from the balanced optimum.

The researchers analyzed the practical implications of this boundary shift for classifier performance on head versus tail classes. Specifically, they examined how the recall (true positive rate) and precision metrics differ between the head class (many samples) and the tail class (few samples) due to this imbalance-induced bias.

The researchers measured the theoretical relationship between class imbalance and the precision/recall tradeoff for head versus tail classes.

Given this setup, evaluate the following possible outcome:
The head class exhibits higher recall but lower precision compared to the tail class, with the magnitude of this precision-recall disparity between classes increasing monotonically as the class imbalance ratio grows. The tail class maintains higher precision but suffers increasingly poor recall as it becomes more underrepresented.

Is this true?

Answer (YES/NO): NO